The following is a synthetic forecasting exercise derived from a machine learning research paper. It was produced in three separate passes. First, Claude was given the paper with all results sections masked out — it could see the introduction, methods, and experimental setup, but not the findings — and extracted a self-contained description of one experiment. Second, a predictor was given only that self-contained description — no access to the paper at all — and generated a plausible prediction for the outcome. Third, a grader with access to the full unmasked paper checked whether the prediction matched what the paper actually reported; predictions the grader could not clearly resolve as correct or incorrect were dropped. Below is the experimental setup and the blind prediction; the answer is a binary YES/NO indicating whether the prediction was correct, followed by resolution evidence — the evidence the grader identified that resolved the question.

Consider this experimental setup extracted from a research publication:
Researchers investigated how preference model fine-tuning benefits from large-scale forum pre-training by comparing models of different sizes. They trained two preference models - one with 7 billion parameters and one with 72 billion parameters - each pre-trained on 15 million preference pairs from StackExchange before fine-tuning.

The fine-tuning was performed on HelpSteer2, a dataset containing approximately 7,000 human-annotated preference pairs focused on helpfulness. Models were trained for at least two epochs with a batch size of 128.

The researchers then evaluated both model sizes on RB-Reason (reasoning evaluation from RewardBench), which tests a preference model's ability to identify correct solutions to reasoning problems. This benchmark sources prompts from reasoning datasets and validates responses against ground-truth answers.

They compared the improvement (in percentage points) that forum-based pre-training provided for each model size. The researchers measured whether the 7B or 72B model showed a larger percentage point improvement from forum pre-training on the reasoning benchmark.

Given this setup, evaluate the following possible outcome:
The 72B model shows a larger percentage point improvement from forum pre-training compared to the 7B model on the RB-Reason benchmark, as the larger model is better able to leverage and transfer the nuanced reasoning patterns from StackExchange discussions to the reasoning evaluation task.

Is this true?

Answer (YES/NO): NO